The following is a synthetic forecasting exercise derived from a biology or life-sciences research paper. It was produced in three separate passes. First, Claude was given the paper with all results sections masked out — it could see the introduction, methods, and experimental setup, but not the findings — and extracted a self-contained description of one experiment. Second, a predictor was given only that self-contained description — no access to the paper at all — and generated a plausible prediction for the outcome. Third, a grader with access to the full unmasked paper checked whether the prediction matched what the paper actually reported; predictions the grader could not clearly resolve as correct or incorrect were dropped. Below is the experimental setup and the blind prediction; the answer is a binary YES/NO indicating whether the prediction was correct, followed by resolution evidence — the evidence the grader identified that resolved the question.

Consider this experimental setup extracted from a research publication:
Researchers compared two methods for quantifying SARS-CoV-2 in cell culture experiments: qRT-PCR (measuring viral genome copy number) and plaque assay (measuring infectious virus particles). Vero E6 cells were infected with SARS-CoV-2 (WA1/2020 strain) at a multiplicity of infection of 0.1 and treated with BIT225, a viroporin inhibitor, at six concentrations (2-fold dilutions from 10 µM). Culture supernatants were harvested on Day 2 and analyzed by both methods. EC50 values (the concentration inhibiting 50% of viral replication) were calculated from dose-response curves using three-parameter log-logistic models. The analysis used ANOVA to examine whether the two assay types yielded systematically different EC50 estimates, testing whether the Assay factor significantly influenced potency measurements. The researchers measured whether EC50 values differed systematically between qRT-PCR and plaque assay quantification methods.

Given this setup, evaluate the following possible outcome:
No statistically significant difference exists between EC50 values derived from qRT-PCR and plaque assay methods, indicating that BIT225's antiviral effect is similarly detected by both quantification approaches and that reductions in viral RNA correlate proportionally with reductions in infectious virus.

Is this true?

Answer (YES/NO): NO